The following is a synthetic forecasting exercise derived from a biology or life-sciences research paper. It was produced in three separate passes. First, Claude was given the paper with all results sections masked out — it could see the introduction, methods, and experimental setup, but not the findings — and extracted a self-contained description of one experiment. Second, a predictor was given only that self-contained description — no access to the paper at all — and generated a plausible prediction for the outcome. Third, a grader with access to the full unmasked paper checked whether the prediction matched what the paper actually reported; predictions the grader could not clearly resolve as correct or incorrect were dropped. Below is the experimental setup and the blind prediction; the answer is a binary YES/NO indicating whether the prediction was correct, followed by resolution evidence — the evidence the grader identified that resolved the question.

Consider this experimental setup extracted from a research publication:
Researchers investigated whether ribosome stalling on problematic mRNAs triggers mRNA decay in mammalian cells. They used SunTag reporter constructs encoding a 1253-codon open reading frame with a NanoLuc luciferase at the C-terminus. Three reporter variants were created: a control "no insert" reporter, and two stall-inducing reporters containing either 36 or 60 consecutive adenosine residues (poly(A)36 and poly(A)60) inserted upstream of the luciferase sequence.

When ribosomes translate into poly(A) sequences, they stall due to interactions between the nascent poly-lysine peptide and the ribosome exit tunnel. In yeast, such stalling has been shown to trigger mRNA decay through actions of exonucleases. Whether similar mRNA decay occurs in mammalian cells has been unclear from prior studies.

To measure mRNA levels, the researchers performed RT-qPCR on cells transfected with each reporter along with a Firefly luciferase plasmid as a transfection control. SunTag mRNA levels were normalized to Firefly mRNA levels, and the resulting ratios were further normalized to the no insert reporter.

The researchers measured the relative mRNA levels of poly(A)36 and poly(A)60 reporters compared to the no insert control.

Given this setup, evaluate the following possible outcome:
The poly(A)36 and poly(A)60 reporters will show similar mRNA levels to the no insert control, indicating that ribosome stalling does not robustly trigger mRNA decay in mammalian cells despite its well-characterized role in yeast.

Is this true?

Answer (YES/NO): NO